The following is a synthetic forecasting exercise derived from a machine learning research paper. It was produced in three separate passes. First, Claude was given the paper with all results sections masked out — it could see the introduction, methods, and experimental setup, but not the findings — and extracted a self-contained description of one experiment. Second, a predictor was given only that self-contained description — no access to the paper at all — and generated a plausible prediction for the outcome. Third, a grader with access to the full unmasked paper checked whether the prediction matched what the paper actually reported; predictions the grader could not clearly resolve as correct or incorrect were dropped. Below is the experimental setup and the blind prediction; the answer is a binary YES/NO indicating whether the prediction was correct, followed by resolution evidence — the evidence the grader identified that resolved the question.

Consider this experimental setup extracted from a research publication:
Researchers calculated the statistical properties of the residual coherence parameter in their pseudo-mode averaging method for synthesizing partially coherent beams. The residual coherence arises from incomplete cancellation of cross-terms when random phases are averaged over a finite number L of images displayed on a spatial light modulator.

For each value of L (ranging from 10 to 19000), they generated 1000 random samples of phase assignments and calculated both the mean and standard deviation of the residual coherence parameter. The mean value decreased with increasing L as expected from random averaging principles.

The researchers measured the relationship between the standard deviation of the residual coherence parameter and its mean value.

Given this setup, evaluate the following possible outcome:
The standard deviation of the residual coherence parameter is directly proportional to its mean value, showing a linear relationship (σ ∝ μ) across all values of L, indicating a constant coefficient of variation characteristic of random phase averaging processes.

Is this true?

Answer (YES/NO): YES